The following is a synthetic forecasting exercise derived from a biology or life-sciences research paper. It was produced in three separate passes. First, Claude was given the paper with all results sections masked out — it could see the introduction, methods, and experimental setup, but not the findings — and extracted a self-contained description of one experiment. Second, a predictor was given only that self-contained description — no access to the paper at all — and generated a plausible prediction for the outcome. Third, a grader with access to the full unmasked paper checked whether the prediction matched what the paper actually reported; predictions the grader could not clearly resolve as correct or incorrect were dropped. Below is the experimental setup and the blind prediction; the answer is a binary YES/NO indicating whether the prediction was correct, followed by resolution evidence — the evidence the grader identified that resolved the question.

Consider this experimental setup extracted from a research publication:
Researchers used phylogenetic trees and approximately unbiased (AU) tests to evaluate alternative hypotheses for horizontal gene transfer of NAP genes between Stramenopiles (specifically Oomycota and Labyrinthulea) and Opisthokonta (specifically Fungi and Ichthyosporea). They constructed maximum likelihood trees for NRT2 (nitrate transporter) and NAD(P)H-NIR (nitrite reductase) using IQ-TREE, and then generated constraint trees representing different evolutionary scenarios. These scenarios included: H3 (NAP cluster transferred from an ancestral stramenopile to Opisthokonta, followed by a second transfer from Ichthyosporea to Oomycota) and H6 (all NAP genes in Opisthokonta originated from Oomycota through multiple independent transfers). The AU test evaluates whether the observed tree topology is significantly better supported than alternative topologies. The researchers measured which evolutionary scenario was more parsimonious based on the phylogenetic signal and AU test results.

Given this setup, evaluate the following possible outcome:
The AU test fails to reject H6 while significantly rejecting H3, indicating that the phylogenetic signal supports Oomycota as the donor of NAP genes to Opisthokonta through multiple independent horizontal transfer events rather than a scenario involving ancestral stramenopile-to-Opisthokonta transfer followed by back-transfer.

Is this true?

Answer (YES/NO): NO